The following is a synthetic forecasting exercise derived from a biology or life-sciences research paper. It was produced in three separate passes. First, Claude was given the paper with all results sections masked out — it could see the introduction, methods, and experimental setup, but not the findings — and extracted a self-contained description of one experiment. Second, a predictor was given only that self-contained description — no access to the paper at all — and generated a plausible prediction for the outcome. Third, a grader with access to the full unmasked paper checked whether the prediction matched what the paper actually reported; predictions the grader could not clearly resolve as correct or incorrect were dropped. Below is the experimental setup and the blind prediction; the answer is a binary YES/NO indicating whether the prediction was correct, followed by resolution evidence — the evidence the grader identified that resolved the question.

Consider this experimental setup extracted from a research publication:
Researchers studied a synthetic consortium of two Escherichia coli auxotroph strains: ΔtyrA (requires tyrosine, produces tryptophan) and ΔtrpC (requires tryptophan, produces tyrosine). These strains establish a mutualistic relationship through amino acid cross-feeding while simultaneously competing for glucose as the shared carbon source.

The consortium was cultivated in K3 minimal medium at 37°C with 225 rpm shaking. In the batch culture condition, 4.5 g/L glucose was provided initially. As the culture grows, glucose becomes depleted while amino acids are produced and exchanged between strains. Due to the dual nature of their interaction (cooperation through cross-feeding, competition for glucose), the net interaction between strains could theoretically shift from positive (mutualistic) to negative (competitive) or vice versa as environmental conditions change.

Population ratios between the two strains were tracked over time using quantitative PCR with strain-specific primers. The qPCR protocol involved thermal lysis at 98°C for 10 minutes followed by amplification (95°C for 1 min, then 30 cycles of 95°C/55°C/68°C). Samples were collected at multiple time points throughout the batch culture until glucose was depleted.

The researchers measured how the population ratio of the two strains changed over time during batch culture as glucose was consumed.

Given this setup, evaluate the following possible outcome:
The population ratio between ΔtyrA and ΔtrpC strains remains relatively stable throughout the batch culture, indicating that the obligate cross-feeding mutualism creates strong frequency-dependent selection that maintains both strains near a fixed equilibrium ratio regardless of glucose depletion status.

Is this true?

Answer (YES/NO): NO